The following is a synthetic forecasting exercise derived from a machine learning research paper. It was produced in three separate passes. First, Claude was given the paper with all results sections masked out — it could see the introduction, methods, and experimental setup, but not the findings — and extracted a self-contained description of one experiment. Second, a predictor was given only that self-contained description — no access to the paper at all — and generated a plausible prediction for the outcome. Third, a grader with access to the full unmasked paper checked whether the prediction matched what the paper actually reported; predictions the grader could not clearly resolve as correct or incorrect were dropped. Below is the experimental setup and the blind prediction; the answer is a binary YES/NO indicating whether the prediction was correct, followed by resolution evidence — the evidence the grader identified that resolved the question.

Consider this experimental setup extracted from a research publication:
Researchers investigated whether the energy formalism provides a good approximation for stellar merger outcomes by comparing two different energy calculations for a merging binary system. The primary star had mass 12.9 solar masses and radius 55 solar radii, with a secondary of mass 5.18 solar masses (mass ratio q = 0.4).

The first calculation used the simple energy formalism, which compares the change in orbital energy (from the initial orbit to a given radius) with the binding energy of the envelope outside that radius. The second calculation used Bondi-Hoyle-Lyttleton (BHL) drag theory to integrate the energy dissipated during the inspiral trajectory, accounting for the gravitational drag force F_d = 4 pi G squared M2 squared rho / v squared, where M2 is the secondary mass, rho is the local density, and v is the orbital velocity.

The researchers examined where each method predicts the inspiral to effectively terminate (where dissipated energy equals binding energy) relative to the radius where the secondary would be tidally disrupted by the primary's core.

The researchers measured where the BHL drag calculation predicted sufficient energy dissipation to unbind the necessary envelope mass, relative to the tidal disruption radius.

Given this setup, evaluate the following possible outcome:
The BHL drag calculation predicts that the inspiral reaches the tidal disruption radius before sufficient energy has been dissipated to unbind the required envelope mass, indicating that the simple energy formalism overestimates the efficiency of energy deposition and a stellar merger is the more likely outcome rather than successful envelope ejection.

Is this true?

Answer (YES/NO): NO